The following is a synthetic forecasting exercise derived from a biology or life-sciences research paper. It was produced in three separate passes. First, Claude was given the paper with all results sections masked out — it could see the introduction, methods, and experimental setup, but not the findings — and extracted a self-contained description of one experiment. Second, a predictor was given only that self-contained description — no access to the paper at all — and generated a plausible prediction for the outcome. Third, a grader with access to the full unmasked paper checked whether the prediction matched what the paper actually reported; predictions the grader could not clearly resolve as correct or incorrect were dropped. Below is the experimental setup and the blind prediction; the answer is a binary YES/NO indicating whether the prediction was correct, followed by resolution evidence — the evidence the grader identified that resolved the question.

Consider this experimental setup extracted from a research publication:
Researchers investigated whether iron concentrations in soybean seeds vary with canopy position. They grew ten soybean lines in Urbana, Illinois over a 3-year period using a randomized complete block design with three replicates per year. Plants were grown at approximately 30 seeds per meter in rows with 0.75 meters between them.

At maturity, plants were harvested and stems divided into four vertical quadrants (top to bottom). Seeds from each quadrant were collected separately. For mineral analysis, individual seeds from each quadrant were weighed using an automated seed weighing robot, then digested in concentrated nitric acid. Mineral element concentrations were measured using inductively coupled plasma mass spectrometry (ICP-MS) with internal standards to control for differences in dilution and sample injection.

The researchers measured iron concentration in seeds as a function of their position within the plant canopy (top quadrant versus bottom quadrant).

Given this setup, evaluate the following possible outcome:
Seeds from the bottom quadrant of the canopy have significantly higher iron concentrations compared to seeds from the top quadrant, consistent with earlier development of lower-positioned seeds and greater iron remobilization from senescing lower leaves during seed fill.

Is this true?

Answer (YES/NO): NO